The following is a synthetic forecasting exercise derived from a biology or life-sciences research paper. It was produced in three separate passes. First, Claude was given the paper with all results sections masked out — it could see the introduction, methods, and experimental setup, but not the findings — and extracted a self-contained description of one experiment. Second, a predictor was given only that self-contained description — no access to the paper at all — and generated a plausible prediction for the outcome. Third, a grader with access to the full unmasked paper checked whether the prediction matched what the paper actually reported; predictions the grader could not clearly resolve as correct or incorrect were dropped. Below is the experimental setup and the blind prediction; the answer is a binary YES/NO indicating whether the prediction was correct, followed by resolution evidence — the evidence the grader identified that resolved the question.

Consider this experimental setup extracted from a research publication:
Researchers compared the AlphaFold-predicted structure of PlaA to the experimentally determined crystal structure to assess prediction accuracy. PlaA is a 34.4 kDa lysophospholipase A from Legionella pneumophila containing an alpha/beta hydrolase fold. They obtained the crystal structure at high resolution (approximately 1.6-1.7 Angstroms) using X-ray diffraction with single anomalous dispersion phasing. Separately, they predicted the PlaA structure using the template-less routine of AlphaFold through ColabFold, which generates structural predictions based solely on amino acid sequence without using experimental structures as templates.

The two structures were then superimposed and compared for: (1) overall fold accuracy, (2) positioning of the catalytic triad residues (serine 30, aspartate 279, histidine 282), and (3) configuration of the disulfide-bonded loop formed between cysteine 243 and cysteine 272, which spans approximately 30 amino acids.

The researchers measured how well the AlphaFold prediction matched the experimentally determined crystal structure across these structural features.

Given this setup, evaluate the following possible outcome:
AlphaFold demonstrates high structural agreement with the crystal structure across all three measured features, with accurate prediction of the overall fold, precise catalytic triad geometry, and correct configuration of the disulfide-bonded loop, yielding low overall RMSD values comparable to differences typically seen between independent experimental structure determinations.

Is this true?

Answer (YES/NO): NO